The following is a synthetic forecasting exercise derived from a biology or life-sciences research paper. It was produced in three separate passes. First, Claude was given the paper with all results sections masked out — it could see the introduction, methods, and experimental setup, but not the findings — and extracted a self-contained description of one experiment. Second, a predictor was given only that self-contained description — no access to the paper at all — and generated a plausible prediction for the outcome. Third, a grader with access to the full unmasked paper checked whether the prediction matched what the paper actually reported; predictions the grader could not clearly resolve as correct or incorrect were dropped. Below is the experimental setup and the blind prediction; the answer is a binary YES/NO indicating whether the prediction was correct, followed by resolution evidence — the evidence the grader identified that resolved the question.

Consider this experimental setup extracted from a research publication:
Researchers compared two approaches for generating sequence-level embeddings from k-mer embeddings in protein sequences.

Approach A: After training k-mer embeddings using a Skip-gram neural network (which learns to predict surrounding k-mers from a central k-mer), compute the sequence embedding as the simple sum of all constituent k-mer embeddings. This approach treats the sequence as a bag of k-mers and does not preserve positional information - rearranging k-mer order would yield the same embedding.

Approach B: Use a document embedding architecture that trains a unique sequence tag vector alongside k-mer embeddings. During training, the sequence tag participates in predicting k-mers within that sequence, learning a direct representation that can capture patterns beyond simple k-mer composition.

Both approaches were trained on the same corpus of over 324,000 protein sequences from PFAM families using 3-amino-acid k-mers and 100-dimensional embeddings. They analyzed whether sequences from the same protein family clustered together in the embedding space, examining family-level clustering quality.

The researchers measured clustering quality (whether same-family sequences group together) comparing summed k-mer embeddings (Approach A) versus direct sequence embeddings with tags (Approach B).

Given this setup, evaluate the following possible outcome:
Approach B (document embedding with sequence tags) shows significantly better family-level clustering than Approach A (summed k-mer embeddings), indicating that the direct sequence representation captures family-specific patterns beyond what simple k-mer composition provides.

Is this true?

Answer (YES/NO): YES